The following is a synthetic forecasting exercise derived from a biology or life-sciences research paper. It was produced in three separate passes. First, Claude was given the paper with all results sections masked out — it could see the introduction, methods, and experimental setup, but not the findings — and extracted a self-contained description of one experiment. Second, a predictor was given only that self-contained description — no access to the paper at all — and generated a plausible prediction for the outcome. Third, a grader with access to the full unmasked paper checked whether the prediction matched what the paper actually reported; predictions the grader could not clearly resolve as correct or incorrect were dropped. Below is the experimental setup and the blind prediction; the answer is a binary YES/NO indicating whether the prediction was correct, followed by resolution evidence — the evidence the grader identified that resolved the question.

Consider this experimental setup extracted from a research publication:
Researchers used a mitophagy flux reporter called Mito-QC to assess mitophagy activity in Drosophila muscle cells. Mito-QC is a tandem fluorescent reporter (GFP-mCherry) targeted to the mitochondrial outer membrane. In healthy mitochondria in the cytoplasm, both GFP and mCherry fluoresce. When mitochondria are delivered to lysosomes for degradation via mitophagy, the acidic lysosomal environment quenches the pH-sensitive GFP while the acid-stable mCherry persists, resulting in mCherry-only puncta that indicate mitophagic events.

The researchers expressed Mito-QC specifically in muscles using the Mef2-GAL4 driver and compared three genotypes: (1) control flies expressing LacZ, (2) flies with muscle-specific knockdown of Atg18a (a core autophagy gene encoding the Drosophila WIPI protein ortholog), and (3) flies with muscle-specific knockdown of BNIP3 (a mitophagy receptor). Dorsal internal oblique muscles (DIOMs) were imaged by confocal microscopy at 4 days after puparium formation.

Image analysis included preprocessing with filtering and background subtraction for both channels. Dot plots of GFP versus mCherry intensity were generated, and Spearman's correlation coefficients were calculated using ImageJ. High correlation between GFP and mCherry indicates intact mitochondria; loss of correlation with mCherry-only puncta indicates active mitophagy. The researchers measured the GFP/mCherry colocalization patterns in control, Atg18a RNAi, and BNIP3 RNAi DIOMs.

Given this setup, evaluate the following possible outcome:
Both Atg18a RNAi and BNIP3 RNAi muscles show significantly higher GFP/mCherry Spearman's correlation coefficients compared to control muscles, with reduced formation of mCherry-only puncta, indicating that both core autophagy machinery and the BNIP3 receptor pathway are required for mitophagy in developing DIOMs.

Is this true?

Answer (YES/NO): YES